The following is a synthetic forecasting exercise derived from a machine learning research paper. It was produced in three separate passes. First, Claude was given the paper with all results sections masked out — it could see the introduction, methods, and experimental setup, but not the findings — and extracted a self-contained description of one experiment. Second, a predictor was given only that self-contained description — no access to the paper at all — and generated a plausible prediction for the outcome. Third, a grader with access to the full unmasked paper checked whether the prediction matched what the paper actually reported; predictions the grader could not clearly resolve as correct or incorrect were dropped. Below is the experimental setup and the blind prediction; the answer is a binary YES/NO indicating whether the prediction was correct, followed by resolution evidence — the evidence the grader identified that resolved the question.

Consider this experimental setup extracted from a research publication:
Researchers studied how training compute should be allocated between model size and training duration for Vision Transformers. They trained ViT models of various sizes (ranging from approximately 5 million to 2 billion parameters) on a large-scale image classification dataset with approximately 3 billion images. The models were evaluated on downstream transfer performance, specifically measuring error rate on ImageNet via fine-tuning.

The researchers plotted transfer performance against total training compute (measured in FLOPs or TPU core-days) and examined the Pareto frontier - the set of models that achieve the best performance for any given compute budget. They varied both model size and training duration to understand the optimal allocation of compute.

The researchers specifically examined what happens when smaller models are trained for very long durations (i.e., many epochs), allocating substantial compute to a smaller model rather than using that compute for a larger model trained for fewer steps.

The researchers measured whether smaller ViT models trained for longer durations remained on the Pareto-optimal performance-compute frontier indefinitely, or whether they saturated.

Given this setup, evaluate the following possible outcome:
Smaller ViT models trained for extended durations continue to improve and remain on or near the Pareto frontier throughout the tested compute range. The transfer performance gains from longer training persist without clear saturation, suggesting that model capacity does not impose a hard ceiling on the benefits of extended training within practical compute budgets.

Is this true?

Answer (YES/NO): NO